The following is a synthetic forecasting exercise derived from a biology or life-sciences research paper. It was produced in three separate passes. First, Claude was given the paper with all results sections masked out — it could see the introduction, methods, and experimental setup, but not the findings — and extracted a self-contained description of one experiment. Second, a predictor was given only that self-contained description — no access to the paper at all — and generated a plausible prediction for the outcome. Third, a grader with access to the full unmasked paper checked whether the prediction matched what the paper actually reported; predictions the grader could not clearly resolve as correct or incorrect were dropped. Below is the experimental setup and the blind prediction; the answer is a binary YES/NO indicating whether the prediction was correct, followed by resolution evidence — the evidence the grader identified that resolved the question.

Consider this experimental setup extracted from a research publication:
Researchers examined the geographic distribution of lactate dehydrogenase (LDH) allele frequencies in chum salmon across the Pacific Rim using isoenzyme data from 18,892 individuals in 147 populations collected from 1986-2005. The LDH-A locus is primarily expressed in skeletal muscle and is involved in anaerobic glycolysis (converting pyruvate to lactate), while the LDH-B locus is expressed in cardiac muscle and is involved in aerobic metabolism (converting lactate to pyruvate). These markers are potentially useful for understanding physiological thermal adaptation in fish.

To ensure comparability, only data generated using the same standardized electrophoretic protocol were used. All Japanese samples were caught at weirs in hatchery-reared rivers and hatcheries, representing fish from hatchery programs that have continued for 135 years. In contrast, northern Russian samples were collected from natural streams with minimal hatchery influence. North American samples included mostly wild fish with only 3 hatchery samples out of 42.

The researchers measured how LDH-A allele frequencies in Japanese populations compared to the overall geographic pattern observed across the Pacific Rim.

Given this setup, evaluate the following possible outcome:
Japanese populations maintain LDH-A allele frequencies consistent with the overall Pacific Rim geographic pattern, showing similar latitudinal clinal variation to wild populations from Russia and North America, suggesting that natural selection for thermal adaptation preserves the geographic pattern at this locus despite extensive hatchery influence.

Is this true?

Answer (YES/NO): NO